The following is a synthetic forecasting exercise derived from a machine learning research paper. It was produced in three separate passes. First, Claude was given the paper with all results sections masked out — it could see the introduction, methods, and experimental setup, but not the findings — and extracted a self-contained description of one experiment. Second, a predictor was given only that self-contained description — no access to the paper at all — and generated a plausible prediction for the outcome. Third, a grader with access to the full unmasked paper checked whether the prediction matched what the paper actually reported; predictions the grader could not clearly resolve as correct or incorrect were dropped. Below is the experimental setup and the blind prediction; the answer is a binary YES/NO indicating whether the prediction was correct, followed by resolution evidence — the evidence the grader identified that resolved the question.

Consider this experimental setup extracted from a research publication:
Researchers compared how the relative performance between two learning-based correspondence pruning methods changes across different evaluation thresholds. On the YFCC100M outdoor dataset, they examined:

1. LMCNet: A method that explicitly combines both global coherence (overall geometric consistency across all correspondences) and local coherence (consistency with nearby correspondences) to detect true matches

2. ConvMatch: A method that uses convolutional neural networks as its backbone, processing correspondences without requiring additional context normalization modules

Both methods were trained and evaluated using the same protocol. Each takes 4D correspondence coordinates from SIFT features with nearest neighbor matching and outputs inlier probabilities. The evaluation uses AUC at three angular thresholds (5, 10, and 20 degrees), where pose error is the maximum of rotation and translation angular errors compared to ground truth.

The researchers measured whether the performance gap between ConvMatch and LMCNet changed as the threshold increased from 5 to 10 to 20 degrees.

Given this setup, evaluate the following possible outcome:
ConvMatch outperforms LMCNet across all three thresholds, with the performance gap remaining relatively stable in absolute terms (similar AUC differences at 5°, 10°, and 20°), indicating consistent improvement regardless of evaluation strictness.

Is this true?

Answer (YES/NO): NO